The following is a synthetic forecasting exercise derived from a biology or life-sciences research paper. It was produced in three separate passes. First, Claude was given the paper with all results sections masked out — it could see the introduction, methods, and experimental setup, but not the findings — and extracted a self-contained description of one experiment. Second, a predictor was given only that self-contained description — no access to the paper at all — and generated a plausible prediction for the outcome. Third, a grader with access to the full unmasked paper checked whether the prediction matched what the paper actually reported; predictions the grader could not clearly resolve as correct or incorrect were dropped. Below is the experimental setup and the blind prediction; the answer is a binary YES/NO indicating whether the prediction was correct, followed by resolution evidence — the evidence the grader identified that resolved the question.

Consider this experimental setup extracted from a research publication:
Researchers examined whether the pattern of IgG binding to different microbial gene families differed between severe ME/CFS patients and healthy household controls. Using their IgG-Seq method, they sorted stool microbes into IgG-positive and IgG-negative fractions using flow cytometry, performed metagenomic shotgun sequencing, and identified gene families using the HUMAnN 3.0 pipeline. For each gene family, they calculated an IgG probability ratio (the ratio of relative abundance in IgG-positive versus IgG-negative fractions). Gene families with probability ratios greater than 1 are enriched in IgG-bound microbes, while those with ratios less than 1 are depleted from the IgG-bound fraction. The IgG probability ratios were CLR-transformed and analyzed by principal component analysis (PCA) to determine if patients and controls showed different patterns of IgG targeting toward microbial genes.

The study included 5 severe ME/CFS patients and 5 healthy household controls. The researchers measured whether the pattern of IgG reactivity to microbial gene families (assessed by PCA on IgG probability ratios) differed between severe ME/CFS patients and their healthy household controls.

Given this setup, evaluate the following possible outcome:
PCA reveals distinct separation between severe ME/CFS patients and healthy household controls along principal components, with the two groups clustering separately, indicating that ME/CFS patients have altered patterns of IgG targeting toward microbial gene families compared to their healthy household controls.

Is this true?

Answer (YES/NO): YES